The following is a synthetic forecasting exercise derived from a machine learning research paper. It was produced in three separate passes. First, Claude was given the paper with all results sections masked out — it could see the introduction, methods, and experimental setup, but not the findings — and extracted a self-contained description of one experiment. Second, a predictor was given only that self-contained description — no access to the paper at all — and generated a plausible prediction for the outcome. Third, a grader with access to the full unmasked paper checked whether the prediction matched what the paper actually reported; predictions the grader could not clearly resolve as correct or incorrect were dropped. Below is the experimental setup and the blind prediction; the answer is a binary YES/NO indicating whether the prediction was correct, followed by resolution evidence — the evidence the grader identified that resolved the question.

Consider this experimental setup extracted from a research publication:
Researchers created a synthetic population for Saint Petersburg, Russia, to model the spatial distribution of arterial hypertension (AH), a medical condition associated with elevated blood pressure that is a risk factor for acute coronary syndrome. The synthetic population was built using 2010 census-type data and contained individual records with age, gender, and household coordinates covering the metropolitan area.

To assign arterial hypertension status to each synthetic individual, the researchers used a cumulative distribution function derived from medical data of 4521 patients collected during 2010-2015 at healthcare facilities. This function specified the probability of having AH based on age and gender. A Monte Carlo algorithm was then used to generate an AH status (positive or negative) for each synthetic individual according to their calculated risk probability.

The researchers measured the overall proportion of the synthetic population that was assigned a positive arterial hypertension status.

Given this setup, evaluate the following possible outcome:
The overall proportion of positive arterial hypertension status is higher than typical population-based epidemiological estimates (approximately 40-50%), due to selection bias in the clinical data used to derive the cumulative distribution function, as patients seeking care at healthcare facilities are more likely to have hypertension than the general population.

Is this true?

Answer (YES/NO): NO